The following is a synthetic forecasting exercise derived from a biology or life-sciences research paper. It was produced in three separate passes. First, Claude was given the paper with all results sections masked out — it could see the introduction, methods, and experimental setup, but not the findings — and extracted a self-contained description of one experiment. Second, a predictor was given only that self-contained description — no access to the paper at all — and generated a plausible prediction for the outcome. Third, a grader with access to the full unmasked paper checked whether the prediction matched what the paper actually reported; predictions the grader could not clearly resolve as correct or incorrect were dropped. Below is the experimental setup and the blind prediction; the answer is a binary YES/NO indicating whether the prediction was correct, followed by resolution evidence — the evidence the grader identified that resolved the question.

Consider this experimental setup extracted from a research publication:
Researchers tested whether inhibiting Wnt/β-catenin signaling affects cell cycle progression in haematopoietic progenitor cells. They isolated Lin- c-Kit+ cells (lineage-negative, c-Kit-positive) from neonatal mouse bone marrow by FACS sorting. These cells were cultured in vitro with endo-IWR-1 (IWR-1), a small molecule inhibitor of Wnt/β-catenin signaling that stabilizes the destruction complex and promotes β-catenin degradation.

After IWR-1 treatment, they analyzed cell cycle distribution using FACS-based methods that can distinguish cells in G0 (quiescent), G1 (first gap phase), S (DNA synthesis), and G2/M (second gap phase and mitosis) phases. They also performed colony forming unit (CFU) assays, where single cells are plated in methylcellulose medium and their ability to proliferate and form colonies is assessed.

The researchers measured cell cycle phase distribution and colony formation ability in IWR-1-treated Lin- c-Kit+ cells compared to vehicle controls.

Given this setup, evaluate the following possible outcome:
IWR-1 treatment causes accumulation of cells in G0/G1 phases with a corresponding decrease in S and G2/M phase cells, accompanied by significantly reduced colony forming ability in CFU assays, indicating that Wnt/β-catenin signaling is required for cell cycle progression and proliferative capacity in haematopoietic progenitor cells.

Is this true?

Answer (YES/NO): NO